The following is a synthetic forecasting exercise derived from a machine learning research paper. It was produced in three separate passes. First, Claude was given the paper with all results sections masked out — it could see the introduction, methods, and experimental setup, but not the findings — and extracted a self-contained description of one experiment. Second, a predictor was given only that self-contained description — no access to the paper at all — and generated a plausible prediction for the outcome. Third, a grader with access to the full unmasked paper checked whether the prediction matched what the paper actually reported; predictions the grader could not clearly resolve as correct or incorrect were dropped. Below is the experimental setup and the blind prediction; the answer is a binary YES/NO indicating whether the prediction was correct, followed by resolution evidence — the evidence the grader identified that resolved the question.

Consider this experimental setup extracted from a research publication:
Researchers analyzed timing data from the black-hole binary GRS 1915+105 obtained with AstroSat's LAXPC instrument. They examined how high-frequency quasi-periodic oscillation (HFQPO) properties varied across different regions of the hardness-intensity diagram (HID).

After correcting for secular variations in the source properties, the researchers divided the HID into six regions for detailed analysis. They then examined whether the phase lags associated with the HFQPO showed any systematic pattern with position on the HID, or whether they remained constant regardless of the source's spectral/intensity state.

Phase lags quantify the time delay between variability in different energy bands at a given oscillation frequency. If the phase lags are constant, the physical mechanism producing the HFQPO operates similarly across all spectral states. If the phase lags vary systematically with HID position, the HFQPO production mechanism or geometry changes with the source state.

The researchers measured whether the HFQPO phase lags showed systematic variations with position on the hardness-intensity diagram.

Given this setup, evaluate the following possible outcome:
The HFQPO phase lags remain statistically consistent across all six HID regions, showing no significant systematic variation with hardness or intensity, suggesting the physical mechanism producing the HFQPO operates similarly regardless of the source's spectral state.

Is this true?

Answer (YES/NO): NO